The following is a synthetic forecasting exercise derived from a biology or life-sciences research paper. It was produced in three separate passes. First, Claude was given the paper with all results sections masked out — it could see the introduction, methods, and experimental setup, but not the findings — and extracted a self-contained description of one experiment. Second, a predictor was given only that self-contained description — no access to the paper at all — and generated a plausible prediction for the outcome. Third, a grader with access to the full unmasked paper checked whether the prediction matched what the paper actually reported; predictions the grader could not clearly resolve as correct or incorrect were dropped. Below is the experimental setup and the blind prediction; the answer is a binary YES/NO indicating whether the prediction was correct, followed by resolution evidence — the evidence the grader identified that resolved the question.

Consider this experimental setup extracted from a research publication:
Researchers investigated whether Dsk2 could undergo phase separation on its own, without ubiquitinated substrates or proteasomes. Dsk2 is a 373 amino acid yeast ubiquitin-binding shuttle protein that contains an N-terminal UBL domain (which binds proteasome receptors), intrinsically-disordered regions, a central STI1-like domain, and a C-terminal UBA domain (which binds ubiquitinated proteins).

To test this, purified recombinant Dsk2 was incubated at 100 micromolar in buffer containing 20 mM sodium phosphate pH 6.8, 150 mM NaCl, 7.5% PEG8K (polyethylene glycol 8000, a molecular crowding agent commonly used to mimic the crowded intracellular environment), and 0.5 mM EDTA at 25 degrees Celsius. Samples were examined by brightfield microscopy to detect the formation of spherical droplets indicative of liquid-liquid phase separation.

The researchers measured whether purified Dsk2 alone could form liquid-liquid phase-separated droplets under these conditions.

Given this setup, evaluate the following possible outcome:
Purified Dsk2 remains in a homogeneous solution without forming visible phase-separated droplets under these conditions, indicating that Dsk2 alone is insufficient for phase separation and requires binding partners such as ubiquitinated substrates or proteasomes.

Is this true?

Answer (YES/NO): NO